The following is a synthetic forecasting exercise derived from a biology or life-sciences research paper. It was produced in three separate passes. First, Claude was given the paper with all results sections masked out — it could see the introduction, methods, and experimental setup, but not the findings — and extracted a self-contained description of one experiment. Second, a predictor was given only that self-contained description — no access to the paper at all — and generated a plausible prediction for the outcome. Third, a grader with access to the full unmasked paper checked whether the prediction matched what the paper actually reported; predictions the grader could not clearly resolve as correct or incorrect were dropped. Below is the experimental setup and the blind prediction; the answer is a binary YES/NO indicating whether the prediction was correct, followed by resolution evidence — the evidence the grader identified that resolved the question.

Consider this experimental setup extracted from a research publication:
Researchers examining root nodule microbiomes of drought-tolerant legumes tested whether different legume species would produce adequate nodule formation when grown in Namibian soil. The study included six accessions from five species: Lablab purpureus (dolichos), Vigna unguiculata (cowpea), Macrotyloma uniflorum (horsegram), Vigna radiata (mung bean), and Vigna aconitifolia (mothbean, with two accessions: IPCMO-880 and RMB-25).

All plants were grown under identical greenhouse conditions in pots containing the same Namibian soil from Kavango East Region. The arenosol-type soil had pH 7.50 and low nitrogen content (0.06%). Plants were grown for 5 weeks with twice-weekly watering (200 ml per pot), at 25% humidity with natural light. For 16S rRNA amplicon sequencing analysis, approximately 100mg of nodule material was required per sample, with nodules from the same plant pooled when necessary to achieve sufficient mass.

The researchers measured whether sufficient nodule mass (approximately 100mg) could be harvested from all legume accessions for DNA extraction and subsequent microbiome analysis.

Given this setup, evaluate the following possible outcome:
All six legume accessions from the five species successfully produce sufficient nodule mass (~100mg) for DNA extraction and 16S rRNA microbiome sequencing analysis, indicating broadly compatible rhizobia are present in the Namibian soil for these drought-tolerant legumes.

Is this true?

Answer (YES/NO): NO